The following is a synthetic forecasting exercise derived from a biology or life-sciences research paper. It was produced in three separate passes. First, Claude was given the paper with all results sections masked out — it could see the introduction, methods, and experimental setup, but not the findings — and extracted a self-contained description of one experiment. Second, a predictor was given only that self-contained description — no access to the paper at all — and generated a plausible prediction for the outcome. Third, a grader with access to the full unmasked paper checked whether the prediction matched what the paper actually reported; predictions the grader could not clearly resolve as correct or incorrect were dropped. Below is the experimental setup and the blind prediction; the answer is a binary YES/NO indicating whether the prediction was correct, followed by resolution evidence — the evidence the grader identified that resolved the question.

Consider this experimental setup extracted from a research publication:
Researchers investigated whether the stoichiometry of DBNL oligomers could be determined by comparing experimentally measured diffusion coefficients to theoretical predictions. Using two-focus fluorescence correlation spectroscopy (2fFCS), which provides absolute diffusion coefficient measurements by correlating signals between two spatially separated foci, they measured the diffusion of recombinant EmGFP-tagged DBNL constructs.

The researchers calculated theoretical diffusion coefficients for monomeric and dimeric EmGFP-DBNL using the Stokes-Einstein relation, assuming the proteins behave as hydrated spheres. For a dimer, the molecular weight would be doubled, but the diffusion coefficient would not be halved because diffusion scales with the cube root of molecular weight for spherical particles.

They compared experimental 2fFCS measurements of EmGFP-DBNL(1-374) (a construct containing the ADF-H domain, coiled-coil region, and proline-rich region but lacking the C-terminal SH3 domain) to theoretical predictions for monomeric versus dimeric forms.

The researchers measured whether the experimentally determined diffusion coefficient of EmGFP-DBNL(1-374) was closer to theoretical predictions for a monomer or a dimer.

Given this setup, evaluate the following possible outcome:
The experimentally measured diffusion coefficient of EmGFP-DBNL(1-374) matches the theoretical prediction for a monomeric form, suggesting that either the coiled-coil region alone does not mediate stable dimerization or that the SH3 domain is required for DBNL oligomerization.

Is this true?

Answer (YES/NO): NO